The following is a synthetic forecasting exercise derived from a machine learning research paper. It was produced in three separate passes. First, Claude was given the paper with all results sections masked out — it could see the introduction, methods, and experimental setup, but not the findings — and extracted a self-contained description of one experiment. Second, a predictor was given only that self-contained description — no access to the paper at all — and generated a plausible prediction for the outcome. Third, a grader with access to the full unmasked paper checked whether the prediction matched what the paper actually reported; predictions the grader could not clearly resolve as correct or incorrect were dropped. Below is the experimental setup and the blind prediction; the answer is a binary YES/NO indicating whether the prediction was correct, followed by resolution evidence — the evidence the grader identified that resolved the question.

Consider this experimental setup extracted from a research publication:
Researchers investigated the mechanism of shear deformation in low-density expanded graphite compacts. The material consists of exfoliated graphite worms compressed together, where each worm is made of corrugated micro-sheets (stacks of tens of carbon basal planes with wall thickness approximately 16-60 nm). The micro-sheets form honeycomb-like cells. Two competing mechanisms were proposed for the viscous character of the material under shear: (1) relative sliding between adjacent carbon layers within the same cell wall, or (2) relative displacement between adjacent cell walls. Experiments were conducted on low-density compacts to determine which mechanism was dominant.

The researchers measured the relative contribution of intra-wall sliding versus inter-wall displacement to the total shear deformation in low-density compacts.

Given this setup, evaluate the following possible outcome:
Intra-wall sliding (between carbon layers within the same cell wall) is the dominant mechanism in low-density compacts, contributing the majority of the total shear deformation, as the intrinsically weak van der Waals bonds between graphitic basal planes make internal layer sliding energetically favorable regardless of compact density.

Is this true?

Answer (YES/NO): NO